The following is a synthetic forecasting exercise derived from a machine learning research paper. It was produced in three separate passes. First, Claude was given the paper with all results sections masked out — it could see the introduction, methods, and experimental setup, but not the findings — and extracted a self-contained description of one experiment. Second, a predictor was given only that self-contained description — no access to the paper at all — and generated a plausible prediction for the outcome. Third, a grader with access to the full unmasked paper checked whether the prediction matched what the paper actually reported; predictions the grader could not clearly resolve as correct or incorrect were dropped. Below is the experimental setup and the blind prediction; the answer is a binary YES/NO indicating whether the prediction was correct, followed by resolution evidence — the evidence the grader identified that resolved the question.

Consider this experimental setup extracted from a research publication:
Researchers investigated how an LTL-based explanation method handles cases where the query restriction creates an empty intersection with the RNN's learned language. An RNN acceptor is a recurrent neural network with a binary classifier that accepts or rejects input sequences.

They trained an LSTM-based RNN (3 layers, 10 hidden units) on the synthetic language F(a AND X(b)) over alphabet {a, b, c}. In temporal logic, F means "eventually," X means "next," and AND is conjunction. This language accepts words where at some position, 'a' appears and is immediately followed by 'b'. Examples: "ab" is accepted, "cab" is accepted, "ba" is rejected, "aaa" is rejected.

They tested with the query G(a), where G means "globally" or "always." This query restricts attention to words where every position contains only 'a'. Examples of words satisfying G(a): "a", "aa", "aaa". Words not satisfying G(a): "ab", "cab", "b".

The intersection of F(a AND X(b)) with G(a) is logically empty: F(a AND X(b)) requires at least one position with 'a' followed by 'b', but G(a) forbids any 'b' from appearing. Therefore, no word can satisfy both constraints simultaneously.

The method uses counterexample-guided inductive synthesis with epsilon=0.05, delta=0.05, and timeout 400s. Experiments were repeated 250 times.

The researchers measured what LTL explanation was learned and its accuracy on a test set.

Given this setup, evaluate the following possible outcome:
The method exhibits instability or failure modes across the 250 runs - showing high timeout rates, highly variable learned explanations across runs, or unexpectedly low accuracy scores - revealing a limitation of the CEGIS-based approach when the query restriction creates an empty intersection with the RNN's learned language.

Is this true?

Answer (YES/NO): NO